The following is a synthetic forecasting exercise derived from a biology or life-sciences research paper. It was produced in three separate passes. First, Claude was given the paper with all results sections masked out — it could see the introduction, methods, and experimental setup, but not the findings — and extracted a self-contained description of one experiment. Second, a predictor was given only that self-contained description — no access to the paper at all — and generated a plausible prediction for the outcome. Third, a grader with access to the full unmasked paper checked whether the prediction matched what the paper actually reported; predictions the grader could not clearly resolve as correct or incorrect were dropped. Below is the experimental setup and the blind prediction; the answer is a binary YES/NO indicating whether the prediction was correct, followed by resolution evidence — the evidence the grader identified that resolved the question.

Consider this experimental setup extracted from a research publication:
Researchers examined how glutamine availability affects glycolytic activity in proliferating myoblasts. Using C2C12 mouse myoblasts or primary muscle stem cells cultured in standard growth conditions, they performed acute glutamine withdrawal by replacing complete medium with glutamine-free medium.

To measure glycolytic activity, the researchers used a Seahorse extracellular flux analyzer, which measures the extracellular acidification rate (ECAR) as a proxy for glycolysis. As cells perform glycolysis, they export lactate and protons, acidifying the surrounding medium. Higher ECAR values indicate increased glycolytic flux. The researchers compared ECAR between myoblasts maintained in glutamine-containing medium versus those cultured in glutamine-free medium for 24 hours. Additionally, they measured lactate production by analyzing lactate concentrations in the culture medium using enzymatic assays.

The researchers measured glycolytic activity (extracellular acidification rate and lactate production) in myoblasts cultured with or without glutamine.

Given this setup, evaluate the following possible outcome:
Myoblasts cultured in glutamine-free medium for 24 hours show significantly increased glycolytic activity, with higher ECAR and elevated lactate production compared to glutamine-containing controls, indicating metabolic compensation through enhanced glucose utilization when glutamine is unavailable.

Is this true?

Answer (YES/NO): NO